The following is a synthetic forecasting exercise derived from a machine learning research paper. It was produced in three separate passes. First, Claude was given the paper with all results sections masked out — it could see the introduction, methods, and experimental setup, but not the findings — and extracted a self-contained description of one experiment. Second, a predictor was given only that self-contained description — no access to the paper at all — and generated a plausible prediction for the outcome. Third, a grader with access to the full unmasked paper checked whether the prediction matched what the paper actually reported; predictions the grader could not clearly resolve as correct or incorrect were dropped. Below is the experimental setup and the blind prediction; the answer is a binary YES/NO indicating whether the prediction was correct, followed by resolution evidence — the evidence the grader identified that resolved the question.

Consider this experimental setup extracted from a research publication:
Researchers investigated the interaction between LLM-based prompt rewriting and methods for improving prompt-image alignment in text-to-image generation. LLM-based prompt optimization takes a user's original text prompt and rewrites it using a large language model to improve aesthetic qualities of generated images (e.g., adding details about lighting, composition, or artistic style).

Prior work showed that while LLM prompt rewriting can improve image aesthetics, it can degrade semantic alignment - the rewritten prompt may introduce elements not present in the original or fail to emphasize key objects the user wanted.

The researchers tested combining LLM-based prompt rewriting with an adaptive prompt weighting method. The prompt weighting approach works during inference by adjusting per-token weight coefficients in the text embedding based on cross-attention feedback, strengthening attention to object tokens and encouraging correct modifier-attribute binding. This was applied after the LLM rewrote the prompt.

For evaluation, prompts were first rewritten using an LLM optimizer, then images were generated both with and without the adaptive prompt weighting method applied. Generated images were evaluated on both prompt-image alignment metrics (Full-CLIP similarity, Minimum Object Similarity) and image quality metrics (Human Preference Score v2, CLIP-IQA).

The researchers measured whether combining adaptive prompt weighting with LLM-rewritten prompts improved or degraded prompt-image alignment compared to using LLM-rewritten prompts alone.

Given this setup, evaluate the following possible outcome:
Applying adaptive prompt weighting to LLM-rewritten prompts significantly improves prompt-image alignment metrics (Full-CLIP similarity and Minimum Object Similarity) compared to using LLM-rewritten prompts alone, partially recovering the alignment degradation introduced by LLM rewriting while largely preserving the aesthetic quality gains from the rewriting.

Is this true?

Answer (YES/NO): YES